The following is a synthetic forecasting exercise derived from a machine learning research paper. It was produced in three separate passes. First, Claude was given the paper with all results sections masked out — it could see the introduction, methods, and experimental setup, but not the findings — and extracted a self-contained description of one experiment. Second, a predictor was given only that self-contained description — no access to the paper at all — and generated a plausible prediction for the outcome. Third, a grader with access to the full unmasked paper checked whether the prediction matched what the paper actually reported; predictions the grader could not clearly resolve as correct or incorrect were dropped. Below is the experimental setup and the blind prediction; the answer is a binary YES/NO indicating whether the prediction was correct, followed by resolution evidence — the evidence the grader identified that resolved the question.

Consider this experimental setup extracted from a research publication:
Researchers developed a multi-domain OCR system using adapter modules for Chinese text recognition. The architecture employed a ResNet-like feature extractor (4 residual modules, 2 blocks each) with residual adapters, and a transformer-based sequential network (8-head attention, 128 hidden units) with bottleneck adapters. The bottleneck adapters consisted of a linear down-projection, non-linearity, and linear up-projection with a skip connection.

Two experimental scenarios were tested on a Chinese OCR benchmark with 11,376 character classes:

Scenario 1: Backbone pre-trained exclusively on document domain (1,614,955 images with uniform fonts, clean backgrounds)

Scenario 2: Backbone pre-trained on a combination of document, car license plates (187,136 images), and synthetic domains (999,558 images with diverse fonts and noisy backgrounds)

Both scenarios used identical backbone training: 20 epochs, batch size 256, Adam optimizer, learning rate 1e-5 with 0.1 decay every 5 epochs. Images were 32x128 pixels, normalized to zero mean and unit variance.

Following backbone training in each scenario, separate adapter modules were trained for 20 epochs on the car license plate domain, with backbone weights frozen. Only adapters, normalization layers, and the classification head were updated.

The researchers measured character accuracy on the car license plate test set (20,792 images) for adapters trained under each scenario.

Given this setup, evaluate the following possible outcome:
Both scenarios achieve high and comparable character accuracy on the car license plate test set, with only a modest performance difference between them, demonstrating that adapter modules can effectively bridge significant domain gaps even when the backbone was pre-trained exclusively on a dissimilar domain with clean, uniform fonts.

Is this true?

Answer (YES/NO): YES